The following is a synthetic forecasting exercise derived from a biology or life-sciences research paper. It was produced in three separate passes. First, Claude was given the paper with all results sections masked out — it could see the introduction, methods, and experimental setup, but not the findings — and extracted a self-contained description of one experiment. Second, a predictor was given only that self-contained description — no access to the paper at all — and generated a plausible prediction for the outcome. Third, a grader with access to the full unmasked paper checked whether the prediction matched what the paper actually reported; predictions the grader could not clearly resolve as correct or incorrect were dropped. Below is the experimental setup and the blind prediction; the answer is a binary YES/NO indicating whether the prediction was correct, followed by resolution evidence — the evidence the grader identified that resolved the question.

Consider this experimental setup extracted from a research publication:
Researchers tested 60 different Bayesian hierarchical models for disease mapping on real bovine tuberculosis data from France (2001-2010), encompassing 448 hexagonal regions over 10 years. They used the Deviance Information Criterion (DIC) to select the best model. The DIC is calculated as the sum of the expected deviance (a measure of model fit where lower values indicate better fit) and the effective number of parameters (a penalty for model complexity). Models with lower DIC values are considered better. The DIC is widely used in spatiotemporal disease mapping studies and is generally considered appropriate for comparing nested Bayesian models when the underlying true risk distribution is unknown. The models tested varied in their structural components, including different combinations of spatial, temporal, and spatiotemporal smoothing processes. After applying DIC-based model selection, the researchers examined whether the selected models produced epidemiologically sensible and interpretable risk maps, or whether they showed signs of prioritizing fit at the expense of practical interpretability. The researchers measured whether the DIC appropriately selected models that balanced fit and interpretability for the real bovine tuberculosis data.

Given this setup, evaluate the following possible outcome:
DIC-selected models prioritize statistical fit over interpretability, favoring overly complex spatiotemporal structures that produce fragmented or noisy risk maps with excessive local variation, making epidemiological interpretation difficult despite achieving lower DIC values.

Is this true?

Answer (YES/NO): YES